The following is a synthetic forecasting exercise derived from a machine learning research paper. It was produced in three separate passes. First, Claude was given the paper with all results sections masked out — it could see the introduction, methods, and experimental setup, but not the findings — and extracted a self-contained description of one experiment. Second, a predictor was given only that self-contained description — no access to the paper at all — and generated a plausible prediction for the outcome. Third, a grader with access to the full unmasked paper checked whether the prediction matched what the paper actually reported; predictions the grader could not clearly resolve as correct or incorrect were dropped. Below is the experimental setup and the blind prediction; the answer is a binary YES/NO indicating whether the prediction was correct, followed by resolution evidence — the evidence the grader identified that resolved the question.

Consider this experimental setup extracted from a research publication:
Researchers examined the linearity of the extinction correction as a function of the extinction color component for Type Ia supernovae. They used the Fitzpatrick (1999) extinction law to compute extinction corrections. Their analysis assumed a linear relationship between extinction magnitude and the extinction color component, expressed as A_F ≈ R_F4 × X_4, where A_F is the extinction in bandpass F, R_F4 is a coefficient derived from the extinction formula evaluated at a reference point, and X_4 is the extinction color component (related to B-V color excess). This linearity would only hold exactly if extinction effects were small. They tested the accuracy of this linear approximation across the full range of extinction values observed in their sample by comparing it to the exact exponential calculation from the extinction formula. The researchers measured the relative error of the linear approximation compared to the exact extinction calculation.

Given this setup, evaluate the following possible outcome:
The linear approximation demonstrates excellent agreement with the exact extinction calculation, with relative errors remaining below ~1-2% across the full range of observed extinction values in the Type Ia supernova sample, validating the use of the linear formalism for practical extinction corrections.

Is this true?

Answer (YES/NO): YES